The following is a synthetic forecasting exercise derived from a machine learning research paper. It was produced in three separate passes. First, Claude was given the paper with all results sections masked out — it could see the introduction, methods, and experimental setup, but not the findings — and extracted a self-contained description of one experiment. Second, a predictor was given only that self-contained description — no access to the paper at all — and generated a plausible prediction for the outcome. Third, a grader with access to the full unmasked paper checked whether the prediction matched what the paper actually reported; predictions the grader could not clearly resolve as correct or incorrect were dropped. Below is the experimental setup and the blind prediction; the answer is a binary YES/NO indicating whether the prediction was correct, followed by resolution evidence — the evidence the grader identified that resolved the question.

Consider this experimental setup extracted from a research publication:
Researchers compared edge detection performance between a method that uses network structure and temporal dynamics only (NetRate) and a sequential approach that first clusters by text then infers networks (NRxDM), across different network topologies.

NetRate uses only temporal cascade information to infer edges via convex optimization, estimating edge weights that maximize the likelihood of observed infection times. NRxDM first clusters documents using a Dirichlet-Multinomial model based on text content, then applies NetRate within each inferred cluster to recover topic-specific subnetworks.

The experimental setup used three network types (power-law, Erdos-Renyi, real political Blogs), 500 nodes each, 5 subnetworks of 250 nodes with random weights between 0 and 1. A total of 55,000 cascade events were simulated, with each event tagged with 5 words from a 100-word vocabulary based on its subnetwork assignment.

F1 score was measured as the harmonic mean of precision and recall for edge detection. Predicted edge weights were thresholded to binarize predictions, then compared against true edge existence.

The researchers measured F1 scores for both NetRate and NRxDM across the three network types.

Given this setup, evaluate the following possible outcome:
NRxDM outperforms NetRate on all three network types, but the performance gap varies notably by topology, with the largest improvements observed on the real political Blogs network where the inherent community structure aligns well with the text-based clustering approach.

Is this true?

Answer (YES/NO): NO